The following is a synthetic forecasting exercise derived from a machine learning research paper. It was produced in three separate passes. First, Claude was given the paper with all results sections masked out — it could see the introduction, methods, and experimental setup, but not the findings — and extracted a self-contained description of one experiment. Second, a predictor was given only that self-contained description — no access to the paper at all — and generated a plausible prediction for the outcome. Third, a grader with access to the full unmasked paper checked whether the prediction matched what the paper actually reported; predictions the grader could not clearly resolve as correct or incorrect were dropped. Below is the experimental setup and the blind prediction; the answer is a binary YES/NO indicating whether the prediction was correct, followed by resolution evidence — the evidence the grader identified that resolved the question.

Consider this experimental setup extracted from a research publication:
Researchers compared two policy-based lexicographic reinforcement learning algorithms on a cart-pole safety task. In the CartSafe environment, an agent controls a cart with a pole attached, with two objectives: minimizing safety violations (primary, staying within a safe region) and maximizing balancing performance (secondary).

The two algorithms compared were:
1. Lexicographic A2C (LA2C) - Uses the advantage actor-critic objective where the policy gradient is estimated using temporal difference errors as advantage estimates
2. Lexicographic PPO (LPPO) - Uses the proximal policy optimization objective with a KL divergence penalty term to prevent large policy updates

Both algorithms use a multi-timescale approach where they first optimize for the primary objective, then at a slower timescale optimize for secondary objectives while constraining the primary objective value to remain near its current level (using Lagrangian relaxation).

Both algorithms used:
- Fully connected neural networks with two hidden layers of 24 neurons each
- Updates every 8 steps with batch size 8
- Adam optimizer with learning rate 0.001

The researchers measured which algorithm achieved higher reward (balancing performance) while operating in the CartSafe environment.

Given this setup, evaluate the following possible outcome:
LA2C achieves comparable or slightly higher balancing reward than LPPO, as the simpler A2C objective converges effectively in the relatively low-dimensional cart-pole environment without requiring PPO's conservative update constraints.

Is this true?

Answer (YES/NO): YES